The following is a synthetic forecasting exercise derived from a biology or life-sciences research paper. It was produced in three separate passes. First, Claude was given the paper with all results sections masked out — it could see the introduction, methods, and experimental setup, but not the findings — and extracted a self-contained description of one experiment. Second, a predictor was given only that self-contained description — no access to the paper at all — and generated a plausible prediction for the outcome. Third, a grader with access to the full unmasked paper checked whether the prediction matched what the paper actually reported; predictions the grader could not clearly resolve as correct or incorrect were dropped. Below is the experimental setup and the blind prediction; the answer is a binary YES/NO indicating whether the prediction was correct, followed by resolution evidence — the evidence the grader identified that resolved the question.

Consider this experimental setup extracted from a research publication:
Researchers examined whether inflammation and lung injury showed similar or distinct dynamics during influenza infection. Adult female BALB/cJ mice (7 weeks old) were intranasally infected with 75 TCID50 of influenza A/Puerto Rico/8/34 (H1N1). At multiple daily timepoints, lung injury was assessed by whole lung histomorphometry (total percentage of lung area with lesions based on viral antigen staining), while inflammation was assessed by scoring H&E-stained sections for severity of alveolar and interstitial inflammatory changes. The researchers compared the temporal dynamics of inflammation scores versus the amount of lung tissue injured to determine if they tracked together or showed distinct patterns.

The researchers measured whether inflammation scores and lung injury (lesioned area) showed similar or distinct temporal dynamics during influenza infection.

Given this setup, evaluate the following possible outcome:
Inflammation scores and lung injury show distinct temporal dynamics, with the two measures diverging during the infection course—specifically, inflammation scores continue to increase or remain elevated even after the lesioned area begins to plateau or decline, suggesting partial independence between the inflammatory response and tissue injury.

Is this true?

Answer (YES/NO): YES